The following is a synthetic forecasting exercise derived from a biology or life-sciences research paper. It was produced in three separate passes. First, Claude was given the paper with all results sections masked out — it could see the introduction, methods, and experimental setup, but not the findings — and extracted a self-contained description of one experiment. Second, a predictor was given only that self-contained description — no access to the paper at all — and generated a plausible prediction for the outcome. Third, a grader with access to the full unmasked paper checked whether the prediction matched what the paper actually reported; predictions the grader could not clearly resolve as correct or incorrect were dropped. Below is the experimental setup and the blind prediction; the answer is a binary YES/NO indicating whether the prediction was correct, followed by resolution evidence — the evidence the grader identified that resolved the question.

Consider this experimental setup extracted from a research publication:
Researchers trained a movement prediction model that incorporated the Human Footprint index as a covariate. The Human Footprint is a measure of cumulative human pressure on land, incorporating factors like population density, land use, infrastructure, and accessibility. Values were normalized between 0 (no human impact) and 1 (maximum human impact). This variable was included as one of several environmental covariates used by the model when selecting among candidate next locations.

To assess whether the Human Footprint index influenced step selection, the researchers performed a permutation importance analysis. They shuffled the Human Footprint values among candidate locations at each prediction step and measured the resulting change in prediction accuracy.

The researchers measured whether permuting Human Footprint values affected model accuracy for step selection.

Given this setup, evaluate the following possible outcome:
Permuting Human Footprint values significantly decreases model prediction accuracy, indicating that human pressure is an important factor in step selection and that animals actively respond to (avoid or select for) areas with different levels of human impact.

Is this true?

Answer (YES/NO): YES